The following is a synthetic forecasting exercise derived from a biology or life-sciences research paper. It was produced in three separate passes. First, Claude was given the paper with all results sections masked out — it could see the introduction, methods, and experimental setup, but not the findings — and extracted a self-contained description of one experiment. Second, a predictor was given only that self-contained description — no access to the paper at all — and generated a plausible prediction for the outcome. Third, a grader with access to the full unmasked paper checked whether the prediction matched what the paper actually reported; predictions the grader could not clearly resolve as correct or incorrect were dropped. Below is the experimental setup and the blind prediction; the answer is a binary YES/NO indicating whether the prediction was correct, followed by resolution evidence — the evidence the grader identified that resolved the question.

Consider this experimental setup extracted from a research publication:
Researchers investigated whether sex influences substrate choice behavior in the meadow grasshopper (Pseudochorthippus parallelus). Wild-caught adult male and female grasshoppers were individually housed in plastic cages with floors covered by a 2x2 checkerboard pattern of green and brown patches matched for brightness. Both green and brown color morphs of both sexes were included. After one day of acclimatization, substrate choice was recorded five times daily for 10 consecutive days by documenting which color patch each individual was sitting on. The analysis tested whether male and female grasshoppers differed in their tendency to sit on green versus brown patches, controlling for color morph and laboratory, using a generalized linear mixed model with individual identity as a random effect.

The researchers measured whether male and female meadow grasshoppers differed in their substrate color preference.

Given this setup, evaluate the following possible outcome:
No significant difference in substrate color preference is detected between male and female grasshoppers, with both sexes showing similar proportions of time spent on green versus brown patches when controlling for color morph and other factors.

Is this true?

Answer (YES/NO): YES